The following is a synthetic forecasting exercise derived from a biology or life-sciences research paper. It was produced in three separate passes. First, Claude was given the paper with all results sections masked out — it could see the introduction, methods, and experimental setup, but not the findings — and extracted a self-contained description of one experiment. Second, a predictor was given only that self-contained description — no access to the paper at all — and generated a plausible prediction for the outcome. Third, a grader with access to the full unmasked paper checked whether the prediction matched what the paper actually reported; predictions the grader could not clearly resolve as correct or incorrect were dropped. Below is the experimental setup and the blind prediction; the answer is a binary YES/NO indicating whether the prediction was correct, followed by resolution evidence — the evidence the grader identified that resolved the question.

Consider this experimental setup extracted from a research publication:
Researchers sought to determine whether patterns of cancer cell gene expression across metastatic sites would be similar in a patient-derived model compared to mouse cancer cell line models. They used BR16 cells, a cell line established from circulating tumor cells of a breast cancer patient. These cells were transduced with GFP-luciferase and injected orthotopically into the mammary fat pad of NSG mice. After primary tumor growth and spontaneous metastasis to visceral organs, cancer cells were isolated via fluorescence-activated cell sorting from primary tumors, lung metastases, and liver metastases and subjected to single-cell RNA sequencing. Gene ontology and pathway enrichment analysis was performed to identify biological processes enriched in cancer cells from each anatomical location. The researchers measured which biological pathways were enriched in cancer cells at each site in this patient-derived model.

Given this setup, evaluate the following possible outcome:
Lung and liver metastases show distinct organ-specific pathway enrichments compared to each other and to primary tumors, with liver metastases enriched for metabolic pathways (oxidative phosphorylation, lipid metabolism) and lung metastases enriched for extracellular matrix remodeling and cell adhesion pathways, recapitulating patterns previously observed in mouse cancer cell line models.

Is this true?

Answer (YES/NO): NO